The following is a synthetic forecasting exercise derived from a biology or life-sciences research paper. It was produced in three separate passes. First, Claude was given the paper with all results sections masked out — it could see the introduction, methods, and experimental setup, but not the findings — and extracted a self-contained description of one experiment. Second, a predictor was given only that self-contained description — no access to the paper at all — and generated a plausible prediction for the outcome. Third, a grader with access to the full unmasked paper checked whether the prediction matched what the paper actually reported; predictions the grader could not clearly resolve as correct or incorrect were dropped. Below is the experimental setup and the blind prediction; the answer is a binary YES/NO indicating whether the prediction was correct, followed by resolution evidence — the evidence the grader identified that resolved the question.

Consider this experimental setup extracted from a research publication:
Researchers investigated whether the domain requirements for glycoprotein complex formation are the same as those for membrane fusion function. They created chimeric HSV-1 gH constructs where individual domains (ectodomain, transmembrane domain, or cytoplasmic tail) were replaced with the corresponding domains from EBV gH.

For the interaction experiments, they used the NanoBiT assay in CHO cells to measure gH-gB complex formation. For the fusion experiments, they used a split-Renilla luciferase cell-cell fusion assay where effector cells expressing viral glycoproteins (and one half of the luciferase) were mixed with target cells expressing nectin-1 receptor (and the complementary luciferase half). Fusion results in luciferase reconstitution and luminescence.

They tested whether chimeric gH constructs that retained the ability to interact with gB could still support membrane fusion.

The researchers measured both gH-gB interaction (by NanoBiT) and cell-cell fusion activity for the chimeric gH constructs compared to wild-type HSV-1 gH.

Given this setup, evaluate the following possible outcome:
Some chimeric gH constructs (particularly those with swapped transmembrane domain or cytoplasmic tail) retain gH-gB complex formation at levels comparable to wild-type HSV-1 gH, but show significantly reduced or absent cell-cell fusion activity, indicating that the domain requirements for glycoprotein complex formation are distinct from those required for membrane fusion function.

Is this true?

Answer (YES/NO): YES